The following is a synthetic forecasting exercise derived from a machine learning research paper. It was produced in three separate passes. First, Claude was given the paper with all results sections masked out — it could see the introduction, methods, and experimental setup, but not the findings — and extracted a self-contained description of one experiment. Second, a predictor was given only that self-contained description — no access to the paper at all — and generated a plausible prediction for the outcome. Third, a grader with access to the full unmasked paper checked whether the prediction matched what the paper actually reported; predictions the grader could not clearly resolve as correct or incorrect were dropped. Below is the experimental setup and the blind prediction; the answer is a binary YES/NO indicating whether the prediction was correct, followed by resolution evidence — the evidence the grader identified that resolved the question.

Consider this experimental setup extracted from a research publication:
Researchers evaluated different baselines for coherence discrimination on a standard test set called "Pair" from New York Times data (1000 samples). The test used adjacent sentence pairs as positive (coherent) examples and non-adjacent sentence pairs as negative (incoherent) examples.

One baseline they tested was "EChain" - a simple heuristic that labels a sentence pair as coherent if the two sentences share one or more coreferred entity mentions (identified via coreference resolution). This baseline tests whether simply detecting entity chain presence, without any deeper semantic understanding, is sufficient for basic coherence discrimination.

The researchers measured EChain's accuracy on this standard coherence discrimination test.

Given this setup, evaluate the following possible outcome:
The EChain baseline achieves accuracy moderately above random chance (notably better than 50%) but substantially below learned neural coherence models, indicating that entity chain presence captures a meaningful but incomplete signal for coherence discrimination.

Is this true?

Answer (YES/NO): NO